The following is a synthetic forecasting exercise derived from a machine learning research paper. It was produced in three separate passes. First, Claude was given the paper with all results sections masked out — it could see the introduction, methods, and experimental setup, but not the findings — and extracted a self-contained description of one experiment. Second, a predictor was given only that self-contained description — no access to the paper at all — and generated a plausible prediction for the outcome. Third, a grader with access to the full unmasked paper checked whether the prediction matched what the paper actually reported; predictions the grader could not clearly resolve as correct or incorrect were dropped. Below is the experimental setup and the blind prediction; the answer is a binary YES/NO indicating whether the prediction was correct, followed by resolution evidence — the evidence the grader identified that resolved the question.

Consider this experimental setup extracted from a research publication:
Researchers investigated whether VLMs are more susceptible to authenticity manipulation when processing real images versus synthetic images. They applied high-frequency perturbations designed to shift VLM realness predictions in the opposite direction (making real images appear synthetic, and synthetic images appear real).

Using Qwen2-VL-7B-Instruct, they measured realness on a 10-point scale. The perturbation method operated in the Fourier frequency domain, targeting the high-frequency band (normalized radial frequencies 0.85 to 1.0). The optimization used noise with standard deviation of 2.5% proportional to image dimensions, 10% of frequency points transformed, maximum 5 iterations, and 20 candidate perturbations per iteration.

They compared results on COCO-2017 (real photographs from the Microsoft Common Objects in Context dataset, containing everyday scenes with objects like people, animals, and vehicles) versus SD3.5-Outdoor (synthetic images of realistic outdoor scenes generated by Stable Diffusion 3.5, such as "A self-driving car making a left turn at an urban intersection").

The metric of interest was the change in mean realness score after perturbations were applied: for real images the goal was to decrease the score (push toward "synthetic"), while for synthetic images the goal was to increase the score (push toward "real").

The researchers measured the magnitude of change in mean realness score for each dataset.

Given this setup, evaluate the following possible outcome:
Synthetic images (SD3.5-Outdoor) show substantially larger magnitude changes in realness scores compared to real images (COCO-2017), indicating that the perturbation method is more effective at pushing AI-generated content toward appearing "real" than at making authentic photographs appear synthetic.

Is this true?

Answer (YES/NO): NO